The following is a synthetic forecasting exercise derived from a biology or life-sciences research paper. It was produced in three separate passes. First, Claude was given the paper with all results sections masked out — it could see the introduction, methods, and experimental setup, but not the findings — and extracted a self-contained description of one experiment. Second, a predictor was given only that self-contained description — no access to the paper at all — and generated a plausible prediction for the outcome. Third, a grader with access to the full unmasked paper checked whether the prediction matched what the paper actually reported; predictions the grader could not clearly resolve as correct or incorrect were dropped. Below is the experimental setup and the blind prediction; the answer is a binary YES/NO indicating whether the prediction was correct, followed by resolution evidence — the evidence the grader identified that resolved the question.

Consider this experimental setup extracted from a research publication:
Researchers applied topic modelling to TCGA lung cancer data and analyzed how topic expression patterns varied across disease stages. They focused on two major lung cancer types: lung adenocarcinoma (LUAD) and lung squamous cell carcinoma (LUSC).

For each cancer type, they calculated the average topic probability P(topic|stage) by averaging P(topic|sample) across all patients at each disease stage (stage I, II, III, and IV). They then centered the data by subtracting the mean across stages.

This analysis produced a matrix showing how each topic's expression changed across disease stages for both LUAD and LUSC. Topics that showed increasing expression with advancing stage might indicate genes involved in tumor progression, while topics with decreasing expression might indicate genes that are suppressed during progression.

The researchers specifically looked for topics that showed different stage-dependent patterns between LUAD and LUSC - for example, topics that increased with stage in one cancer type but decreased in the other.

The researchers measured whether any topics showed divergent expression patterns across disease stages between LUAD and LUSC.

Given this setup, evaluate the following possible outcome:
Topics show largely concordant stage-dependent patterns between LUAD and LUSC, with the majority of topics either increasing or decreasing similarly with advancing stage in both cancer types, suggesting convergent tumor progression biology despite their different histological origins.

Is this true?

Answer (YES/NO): NO